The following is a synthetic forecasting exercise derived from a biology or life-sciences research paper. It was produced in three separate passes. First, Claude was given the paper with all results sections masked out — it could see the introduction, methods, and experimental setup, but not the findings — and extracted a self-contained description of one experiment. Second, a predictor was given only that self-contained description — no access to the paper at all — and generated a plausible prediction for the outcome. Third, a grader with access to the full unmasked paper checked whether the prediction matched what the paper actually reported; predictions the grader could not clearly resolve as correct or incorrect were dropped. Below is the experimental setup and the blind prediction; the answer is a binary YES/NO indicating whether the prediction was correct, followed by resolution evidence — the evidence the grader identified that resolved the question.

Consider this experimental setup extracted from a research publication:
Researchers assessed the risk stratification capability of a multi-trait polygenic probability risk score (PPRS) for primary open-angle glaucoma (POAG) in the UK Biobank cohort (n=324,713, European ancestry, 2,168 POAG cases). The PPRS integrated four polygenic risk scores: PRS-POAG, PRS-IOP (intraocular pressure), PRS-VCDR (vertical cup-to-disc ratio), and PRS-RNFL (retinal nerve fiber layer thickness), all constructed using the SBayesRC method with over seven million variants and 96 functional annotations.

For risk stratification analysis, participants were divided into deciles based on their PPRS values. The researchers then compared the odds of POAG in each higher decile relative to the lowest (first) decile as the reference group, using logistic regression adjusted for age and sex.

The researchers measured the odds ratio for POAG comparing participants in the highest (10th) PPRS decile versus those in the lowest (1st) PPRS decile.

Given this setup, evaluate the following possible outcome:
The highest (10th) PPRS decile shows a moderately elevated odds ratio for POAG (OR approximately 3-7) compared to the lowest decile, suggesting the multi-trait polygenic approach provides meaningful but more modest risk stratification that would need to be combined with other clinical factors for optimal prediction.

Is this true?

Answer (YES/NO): NO